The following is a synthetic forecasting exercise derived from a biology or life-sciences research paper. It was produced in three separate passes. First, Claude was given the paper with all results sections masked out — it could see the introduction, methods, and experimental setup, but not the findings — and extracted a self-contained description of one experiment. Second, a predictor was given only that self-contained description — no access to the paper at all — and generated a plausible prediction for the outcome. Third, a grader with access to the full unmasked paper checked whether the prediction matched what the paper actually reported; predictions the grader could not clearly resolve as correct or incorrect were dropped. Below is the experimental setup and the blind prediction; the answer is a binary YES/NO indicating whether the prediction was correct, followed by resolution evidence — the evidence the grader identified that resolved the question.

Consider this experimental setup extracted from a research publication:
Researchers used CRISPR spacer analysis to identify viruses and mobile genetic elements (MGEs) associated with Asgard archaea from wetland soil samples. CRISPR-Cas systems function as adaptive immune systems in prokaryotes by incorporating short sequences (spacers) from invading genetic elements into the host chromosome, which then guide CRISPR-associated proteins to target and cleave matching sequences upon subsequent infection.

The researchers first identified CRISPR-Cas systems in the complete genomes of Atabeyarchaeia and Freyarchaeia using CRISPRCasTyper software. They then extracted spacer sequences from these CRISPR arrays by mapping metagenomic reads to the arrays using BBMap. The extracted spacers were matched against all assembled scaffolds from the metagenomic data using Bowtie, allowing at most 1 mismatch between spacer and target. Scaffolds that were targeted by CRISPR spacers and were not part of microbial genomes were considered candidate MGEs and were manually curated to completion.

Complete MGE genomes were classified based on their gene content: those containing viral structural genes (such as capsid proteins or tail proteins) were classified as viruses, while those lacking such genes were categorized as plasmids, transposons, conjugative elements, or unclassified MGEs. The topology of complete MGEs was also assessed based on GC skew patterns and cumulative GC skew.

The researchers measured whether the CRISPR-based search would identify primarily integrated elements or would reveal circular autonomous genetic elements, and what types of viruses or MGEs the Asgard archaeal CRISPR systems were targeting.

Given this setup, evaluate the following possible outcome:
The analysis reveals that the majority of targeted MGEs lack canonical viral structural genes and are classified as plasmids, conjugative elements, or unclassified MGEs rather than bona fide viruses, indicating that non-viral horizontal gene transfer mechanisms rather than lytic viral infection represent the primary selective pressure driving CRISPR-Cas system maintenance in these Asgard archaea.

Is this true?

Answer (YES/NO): NO